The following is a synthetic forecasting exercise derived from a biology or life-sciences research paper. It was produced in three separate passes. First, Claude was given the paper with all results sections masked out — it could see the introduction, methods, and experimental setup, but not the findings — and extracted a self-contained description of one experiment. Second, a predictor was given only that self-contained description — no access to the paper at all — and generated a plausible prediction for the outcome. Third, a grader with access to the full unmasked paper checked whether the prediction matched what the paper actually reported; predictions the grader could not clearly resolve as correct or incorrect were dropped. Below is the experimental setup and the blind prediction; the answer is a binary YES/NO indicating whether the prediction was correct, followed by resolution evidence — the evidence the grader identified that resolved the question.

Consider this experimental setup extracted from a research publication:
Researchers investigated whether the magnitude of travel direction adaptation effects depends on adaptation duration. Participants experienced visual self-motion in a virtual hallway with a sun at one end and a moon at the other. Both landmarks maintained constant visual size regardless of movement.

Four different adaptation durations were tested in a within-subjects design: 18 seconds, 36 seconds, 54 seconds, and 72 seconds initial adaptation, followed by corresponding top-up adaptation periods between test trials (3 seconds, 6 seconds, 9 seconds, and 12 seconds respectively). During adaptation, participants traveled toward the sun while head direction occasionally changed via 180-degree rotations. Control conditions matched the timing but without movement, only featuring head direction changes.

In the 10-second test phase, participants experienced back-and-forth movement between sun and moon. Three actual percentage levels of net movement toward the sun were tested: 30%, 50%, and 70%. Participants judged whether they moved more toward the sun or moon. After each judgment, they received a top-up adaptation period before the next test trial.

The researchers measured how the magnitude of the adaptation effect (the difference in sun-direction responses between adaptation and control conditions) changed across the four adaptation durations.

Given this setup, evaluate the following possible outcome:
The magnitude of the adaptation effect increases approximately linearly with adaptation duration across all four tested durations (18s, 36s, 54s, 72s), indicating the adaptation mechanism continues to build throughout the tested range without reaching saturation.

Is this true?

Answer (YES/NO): NO